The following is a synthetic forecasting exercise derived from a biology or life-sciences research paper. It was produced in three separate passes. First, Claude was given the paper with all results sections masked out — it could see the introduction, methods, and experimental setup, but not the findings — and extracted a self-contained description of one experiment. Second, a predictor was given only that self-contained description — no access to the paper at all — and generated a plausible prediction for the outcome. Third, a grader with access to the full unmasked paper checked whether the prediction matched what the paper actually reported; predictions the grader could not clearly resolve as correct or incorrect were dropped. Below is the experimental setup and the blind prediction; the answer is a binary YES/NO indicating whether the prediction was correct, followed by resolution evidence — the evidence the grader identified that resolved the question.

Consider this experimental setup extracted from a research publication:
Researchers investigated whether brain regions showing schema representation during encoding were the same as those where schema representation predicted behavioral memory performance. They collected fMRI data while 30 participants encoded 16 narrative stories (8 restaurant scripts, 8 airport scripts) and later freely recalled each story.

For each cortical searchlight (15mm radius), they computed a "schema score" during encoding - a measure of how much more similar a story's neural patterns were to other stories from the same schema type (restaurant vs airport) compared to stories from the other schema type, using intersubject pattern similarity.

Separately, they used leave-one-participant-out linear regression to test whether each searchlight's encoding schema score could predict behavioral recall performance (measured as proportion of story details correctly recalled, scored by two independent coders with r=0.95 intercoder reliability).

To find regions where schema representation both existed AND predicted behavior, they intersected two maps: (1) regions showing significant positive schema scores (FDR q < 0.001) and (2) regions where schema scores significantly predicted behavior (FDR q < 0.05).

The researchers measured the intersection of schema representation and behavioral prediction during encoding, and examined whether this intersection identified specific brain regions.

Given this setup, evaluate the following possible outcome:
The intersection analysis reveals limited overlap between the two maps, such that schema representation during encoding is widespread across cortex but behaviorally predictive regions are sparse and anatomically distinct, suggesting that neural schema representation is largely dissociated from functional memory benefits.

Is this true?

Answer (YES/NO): NO